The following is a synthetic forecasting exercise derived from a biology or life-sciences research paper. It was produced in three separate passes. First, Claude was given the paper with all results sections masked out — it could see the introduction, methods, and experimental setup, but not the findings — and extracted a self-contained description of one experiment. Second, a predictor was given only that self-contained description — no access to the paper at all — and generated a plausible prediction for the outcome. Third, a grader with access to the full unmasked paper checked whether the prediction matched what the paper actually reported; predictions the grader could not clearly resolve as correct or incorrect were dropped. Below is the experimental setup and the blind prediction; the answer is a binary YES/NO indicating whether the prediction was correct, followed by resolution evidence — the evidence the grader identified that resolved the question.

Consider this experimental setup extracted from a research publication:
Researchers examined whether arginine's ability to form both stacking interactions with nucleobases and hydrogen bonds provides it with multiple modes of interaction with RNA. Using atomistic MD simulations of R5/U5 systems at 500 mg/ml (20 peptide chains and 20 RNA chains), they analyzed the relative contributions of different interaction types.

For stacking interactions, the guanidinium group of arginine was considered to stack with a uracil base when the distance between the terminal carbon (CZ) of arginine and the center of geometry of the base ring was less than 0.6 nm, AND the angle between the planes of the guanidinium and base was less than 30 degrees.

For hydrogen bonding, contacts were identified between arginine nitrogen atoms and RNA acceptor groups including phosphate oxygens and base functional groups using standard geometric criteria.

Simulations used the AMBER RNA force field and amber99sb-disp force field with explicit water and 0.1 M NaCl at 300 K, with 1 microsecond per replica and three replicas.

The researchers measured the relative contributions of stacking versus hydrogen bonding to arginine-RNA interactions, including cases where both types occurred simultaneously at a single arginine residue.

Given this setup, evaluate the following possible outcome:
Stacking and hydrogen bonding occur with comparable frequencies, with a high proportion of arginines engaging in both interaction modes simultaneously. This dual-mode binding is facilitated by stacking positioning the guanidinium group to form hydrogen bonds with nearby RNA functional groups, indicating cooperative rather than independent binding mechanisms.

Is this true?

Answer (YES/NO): NO